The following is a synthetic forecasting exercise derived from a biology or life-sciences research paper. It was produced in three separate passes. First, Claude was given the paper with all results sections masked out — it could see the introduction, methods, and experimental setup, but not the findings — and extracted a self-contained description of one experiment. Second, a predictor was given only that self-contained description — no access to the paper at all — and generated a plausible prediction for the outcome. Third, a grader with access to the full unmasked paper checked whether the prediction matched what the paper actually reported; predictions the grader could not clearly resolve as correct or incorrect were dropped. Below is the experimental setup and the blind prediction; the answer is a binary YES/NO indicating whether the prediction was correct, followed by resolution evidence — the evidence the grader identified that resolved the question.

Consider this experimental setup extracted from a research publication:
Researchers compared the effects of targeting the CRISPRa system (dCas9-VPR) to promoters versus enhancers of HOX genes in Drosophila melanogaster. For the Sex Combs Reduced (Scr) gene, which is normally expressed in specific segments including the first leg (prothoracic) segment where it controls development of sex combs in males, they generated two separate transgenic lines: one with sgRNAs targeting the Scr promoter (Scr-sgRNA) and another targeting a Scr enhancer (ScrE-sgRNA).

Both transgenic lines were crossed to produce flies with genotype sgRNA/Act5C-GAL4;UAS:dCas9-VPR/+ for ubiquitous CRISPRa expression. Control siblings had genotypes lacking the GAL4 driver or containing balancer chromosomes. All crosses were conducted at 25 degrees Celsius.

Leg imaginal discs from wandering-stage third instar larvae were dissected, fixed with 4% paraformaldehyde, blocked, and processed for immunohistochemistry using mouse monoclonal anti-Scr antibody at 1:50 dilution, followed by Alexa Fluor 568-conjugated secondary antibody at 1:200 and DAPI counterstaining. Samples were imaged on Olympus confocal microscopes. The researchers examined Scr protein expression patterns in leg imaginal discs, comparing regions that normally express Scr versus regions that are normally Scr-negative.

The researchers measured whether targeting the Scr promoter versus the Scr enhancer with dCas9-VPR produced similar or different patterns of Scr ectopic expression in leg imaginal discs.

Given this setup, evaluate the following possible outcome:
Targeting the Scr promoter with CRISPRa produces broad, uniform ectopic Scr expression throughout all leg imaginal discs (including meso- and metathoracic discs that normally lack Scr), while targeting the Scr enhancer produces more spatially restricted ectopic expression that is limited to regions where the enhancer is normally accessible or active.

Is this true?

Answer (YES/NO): NO